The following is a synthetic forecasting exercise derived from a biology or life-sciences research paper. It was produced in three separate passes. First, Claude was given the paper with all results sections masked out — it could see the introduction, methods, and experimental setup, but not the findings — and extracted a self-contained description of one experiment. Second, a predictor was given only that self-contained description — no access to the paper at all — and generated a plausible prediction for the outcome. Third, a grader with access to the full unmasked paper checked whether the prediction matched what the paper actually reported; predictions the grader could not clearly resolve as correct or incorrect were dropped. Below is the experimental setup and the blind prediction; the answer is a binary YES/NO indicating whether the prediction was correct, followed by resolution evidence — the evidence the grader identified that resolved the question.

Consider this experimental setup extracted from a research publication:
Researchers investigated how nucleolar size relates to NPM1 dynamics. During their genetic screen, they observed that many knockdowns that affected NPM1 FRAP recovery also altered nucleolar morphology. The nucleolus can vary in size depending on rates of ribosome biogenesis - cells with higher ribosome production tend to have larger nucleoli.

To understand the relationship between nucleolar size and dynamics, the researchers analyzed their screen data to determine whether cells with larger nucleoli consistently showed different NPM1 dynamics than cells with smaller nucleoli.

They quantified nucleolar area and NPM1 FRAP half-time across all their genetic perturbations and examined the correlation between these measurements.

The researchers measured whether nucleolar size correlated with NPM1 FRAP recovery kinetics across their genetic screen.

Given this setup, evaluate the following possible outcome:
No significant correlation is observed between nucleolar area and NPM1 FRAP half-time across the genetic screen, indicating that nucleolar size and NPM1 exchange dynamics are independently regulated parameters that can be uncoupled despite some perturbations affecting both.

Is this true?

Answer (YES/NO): YES